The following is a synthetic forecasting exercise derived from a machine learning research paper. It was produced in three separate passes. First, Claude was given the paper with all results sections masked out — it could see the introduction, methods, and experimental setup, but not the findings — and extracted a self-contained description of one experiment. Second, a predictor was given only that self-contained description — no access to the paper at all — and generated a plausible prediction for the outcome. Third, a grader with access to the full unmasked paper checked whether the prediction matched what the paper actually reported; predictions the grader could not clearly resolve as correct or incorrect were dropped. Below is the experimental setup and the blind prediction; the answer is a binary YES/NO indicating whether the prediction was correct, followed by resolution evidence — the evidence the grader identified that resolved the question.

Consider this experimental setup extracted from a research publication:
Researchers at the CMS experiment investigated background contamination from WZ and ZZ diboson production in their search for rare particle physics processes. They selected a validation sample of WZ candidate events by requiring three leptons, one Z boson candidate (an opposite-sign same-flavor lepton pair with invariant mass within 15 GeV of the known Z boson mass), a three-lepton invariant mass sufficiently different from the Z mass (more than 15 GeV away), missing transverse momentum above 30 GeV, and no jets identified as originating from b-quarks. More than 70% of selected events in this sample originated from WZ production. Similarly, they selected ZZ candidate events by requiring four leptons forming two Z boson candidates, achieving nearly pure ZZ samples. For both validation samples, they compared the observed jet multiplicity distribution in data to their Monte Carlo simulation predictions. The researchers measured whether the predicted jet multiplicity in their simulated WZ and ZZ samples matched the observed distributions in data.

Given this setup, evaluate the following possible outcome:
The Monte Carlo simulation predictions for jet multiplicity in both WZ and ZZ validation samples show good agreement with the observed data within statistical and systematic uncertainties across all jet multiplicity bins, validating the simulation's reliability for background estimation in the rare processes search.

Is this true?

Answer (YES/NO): NO